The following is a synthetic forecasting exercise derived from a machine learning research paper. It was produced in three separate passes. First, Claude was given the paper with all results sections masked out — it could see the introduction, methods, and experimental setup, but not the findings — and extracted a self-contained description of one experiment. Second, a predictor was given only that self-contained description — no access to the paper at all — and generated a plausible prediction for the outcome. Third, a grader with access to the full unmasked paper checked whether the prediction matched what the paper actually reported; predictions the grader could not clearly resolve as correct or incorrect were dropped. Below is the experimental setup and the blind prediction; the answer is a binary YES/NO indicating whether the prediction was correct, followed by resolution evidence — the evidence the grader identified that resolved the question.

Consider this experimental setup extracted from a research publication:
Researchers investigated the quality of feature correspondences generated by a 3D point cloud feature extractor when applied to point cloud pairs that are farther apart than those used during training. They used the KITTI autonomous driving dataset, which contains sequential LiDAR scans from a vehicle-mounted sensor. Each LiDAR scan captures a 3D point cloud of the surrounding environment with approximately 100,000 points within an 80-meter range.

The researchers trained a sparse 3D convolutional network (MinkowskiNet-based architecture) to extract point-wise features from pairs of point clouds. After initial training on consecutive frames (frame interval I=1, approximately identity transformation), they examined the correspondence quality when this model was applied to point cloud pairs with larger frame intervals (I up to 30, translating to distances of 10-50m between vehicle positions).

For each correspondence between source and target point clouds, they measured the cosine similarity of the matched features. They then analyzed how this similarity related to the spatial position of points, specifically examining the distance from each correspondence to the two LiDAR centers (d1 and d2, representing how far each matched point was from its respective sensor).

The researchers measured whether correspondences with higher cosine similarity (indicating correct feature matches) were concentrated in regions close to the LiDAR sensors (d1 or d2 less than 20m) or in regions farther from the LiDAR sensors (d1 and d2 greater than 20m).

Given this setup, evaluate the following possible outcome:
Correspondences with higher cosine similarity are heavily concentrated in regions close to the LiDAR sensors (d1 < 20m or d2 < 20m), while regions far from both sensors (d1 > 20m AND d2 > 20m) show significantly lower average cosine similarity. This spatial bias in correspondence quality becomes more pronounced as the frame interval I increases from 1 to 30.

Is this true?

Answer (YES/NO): NO